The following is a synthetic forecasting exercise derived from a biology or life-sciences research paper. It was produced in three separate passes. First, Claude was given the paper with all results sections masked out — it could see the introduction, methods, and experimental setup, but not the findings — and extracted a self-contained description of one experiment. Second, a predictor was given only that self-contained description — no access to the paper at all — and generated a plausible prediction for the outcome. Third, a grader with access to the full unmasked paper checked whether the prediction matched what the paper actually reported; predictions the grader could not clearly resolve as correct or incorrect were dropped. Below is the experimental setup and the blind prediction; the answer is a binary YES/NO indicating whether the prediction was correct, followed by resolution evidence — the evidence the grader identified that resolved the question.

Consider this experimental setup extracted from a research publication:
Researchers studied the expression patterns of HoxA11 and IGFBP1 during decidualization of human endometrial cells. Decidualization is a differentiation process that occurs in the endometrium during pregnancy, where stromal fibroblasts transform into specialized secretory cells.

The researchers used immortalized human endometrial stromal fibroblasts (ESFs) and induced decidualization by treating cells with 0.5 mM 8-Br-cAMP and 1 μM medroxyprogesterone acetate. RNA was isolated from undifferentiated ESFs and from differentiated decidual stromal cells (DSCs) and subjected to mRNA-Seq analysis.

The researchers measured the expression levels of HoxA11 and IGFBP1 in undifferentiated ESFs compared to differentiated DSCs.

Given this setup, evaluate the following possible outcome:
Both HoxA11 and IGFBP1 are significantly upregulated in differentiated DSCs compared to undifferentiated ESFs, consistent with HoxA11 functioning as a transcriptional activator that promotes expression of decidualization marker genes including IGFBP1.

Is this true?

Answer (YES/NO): NO